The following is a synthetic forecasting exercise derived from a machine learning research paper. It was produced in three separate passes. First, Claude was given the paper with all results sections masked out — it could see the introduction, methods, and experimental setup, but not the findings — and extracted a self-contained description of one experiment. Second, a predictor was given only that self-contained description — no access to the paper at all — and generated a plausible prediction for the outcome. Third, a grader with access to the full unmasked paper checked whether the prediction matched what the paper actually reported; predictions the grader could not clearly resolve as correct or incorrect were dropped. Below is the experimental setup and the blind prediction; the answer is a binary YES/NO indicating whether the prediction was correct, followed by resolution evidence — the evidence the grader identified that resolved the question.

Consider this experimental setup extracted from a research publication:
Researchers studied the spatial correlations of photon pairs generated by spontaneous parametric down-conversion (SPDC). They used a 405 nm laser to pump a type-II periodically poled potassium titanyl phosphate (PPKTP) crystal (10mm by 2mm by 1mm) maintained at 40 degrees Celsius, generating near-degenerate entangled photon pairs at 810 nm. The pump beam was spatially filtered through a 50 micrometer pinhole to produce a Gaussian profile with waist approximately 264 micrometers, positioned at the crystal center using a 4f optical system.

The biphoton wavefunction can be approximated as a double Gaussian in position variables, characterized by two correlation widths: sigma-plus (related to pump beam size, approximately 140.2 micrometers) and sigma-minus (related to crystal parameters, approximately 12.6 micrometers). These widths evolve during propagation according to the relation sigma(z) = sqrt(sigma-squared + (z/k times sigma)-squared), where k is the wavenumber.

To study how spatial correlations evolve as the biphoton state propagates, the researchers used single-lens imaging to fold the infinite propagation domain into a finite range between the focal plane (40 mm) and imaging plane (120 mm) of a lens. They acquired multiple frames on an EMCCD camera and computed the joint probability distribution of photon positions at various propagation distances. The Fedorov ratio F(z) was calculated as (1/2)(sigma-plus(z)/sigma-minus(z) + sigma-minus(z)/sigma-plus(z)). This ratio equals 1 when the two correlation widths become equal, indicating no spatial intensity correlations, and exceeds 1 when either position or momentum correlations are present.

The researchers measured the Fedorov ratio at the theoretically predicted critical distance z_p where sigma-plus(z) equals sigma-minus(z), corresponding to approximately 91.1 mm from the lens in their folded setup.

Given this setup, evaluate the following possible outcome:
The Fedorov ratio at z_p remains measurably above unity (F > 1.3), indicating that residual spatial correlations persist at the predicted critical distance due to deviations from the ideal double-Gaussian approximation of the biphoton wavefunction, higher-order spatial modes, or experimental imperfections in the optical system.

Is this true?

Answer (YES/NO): NO